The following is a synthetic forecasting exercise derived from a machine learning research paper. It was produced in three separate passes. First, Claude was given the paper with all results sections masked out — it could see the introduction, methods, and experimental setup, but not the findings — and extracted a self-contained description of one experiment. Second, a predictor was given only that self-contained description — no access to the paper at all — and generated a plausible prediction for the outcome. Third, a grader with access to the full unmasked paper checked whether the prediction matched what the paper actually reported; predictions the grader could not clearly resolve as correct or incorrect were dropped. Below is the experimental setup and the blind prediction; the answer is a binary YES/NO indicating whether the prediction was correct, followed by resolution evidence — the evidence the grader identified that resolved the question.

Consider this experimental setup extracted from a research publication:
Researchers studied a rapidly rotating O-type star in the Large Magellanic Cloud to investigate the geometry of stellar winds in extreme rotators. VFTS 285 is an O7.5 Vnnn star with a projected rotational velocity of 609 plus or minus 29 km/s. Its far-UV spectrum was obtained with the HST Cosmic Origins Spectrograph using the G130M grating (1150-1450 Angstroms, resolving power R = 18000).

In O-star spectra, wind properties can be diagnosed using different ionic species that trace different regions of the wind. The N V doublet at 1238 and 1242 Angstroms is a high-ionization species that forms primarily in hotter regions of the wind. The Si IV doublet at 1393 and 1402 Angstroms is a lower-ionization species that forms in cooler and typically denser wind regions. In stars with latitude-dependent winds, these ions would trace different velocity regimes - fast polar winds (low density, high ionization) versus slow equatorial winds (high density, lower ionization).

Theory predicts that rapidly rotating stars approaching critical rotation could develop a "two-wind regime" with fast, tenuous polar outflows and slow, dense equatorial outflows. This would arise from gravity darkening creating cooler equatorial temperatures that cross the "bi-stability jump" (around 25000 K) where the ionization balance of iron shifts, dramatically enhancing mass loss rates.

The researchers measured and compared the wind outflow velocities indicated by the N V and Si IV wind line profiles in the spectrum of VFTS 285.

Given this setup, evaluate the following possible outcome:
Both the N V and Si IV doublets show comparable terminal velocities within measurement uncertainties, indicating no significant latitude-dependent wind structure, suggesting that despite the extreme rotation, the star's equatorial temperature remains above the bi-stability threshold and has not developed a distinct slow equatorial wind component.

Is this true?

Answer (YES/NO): NO